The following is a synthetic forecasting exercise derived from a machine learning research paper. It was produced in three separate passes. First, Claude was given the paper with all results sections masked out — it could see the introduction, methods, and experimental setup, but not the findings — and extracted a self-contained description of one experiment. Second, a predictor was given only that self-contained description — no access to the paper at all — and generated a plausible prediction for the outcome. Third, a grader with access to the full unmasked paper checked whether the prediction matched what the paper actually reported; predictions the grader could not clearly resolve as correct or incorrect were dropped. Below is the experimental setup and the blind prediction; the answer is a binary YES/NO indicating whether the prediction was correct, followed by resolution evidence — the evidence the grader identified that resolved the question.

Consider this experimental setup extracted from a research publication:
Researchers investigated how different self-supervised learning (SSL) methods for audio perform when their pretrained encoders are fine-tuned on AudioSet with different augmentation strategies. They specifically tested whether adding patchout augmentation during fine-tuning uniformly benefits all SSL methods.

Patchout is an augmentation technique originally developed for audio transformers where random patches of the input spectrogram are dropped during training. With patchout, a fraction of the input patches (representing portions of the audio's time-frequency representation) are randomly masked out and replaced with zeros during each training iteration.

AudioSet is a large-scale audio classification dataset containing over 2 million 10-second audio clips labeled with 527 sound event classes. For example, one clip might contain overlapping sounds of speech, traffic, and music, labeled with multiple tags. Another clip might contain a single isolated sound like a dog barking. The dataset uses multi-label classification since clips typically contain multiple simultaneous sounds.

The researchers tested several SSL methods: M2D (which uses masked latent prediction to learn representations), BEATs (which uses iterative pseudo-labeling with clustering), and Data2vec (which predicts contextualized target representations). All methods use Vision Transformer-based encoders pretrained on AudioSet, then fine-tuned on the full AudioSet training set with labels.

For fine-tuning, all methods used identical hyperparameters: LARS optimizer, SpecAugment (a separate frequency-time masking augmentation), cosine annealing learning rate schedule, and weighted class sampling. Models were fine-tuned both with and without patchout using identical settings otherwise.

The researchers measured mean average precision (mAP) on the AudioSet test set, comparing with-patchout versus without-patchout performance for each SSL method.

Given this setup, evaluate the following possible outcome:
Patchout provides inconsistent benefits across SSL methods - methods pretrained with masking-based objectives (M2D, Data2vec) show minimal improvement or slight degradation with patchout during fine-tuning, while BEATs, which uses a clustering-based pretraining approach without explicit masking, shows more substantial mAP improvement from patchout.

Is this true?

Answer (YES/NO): NO